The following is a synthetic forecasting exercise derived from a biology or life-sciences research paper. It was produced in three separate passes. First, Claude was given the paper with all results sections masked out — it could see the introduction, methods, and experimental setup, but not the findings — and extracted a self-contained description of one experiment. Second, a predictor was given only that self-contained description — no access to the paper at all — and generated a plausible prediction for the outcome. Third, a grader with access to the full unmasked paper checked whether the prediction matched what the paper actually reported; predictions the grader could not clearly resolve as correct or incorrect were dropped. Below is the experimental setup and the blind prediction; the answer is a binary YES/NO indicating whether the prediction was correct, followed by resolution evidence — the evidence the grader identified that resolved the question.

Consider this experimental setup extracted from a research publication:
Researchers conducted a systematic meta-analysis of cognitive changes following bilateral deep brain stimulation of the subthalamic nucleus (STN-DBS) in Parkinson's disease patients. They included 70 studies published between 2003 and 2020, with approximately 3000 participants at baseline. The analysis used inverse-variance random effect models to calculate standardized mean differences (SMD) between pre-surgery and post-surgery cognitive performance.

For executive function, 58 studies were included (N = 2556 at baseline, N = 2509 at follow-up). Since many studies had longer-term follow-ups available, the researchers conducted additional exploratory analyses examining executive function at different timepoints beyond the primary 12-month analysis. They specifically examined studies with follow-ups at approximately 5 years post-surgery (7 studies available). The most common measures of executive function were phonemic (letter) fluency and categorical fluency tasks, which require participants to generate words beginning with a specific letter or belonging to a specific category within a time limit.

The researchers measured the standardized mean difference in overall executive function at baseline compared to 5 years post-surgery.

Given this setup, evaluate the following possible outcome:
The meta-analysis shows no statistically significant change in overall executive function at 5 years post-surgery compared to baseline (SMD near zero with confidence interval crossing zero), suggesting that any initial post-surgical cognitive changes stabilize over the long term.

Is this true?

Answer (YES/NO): NO